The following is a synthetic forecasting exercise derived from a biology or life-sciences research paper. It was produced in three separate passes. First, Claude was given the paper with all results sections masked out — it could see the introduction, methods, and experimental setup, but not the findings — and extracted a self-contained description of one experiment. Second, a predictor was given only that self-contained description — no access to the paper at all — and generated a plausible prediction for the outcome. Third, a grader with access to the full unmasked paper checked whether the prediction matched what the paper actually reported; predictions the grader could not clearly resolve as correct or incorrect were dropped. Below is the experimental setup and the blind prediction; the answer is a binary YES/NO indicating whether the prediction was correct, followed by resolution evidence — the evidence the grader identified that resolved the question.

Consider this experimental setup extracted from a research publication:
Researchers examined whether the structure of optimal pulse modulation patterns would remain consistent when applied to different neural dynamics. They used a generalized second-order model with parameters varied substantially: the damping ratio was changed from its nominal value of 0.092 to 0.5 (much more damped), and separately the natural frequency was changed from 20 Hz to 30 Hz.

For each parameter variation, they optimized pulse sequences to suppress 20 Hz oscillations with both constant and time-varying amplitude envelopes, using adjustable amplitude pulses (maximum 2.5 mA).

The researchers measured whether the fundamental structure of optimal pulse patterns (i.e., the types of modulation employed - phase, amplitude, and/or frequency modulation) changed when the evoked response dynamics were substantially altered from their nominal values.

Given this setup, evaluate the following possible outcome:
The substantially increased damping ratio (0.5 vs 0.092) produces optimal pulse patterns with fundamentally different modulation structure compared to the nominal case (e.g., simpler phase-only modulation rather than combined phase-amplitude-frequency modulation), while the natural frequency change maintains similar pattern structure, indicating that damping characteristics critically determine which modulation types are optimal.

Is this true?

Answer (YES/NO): NO